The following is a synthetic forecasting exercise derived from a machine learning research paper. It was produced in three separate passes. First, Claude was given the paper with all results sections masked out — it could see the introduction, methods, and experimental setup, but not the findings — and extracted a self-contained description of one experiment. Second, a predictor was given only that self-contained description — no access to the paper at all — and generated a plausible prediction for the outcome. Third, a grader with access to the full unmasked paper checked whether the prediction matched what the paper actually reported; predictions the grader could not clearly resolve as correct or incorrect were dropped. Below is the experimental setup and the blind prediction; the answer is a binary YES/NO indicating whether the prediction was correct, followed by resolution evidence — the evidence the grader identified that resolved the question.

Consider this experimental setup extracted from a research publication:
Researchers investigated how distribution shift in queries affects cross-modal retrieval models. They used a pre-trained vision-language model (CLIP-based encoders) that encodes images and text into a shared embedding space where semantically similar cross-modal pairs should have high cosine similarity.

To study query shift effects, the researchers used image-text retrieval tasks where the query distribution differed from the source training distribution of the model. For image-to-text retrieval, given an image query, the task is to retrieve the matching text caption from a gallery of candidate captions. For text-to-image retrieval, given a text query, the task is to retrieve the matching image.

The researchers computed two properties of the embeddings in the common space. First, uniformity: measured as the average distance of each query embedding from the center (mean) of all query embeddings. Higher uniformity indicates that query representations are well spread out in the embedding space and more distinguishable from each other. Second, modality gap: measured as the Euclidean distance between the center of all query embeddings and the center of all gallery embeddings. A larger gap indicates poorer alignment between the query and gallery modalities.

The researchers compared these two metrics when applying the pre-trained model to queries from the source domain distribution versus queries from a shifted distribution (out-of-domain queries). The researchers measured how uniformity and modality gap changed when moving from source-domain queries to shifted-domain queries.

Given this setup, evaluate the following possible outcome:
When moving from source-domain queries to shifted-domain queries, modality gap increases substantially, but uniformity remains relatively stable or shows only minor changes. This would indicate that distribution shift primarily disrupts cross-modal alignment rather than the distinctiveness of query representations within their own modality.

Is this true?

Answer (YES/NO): NO